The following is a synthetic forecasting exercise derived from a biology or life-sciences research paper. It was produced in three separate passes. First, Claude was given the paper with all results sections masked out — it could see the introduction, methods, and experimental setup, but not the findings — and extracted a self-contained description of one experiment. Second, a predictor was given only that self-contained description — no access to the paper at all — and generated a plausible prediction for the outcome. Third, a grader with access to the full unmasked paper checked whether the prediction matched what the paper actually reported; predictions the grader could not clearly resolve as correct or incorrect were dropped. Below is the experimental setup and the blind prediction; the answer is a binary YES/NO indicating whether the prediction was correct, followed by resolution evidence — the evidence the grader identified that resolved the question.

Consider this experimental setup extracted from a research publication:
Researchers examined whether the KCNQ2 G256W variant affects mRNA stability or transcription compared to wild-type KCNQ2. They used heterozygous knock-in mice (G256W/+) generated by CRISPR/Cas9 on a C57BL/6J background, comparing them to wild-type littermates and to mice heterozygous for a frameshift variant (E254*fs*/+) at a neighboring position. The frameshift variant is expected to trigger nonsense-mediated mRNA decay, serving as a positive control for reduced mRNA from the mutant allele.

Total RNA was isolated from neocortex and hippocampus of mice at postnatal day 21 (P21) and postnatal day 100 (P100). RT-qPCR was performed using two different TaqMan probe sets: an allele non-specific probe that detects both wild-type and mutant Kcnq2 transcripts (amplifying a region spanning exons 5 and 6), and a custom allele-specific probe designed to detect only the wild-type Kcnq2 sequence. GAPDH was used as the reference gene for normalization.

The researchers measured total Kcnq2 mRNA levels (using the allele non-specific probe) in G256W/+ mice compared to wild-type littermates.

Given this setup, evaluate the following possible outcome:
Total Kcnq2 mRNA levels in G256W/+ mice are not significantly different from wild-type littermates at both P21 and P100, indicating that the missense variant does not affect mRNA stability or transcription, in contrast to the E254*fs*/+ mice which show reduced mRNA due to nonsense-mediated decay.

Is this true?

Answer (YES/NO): YES